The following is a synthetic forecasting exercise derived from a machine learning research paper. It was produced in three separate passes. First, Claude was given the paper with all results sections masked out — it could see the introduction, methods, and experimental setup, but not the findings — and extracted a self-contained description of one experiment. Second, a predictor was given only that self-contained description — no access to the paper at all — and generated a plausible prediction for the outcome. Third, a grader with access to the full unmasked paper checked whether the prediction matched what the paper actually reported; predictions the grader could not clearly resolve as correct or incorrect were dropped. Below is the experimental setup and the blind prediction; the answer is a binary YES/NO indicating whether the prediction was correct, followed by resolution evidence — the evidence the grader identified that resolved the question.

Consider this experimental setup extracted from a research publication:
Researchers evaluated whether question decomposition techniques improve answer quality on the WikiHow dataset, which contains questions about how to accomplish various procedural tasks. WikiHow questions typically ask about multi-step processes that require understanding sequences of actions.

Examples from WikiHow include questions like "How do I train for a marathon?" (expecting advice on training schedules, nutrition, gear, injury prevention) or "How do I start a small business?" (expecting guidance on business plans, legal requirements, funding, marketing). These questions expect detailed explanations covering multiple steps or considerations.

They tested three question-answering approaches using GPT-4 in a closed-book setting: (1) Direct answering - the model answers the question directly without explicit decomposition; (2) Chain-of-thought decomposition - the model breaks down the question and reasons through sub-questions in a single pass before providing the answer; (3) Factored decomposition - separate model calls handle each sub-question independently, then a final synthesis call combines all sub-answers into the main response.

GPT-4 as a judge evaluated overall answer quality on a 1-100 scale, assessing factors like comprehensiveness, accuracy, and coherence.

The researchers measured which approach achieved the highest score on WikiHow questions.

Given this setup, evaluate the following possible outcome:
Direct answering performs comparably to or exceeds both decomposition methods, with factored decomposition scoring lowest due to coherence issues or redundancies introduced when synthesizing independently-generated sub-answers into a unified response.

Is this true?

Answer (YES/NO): NO